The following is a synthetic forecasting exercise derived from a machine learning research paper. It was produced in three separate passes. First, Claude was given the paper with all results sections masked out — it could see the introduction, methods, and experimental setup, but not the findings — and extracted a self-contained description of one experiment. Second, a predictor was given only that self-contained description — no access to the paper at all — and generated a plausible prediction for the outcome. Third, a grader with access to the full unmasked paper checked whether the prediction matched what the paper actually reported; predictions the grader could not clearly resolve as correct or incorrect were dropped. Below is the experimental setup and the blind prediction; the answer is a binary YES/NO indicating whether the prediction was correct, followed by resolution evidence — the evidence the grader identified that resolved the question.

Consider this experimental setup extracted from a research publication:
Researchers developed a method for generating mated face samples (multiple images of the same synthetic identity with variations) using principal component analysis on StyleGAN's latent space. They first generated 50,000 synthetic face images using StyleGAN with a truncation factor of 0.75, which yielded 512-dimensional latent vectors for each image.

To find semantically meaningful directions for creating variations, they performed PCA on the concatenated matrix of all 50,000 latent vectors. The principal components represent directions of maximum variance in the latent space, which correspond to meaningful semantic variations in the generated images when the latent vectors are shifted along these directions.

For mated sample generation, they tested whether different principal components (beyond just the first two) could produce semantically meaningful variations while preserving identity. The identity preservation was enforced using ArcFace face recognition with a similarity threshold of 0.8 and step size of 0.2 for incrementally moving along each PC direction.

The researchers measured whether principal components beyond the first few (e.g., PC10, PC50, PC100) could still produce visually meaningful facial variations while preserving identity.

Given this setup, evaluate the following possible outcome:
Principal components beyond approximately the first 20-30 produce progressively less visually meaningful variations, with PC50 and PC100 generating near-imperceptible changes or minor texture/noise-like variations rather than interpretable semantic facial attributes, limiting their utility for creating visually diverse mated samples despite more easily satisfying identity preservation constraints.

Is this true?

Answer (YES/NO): NO